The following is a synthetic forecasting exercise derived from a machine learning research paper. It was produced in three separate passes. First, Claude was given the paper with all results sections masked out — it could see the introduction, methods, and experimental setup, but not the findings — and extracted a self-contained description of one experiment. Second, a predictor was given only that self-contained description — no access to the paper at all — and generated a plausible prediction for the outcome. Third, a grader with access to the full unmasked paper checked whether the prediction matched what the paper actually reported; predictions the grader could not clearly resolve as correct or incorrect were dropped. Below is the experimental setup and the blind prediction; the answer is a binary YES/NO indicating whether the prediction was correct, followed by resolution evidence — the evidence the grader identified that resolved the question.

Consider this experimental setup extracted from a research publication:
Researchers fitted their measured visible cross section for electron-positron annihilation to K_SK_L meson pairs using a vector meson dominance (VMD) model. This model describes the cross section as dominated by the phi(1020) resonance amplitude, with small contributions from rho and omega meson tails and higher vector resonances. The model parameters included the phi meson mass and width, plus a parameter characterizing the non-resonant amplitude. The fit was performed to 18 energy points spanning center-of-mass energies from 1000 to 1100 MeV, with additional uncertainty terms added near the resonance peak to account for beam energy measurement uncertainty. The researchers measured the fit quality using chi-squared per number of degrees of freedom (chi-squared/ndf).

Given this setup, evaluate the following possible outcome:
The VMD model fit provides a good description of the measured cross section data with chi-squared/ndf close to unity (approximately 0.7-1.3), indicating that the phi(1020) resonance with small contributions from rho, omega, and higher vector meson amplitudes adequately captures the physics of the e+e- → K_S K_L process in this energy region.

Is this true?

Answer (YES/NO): NO